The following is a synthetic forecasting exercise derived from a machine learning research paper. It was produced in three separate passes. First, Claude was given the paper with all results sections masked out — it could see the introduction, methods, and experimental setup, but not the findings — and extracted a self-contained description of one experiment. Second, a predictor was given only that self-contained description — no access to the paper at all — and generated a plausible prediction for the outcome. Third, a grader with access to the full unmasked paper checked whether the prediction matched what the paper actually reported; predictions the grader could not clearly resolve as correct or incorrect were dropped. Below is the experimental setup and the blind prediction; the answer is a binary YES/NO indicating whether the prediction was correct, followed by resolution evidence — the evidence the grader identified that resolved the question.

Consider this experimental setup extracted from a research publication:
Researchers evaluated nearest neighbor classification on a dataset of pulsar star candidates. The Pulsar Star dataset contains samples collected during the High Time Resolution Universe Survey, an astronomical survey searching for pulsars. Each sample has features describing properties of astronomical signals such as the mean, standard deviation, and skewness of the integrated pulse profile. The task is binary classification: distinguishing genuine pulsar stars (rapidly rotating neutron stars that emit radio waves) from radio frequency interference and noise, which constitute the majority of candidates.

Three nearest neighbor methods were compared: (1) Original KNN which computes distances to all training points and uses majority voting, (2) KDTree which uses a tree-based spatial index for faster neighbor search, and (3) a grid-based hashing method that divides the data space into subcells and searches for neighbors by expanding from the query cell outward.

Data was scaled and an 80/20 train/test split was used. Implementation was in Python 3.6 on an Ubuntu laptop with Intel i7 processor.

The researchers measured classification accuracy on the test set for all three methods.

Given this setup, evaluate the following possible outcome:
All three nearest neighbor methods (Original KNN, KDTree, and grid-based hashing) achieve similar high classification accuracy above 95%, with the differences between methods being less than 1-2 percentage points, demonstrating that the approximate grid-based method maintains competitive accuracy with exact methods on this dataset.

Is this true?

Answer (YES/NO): YES